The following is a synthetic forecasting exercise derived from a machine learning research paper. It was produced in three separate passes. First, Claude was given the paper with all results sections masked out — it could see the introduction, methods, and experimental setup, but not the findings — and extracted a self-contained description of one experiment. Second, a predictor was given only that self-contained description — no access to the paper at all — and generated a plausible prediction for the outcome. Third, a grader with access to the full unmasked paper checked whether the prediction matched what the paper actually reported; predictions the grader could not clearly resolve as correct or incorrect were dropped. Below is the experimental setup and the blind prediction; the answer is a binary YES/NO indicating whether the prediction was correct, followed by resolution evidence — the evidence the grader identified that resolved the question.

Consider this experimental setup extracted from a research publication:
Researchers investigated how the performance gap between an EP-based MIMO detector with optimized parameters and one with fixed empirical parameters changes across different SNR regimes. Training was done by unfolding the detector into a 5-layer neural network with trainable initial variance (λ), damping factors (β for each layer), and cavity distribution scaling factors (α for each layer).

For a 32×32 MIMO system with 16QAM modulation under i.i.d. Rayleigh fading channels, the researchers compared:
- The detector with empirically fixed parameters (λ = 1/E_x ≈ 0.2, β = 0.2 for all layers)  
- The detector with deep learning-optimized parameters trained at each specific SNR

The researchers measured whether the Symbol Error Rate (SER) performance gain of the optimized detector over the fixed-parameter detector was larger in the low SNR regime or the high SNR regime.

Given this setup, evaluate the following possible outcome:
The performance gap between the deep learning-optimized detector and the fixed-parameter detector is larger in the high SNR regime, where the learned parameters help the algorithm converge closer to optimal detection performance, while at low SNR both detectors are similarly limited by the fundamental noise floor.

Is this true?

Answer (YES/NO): YES